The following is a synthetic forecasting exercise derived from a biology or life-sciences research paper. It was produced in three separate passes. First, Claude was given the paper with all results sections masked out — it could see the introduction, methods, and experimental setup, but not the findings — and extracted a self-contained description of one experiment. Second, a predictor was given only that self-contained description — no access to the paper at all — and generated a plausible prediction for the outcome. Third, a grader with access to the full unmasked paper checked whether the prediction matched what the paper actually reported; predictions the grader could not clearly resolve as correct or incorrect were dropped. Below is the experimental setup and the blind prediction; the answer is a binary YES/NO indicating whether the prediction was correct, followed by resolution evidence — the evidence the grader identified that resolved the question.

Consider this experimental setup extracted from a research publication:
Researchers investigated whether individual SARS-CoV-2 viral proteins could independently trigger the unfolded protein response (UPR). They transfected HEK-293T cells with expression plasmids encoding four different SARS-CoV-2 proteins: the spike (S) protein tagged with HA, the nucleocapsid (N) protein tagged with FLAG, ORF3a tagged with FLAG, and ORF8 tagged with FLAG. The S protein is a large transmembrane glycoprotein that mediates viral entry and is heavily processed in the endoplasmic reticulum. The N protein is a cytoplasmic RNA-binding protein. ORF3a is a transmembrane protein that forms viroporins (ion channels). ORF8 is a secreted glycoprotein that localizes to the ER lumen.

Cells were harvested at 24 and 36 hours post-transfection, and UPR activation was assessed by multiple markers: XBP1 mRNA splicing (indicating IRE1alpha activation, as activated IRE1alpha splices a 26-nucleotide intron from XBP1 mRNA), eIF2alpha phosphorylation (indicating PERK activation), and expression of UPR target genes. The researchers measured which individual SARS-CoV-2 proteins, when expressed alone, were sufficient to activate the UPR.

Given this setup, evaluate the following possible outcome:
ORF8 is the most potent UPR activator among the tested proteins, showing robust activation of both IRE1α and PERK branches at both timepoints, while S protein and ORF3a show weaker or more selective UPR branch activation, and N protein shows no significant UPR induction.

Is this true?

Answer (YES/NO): NO